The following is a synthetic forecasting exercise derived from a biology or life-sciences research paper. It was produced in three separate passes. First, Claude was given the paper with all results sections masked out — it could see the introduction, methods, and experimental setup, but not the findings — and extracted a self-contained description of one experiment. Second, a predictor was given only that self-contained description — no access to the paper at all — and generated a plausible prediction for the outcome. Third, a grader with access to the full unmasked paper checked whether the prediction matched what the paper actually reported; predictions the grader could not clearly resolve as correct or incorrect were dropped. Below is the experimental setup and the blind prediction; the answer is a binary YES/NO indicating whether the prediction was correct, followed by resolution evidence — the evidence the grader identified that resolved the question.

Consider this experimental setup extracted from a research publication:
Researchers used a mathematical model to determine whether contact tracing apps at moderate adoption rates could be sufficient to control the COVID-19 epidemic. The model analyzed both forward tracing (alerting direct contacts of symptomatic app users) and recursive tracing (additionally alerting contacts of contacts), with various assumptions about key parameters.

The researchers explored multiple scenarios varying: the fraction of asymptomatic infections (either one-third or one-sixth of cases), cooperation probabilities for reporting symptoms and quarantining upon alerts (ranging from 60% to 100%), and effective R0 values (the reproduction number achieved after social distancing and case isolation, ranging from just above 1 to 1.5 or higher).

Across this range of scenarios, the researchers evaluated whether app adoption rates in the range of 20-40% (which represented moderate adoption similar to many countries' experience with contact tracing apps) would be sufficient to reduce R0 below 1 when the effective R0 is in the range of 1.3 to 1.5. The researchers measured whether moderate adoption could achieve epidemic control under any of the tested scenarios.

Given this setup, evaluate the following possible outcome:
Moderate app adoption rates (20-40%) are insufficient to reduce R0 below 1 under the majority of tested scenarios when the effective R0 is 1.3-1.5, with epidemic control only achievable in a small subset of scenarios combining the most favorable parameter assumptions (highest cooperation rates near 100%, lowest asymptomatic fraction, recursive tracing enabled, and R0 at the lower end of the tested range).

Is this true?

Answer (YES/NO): NO